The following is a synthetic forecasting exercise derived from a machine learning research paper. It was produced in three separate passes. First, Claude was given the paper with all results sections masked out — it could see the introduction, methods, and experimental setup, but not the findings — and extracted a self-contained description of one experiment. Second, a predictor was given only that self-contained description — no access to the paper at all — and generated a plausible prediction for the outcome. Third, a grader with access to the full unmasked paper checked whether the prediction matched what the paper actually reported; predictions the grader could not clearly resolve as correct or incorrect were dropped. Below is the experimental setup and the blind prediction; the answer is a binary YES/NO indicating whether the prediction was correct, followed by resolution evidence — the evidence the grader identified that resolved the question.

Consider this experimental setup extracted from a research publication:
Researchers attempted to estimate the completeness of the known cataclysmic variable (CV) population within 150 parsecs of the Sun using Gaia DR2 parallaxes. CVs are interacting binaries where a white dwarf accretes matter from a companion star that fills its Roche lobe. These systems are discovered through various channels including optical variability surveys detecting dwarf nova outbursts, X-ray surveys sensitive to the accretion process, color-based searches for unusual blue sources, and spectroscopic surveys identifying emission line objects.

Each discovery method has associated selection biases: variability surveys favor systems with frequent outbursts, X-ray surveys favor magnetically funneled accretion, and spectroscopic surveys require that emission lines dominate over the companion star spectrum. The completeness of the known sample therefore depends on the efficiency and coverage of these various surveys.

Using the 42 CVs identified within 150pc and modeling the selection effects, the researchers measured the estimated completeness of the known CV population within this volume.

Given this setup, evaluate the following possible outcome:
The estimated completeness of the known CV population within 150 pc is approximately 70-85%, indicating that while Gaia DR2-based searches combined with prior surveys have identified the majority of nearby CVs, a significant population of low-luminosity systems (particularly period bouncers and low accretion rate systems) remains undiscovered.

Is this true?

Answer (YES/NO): YES